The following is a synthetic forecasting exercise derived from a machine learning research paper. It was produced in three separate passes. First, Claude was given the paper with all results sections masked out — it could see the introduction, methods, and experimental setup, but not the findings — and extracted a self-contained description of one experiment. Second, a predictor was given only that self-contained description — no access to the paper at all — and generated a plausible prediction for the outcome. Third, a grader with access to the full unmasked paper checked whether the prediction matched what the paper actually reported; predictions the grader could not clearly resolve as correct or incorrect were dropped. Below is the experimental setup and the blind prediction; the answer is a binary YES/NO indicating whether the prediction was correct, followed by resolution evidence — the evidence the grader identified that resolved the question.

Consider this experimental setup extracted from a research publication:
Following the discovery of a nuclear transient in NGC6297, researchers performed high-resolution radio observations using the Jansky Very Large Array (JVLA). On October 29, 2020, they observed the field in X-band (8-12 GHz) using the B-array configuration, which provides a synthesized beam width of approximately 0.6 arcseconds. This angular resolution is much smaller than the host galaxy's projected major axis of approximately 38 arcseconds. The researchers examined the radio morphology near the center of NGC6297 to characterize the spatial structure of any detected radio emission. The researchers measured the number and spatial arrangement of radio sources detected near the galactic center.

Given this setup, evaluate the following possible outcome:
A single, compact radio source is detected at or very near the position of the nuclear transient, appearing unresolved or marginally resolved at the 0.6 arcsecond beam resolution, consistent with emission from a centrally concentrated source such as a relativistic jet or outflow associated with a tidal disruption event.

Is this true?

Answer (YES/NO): NO